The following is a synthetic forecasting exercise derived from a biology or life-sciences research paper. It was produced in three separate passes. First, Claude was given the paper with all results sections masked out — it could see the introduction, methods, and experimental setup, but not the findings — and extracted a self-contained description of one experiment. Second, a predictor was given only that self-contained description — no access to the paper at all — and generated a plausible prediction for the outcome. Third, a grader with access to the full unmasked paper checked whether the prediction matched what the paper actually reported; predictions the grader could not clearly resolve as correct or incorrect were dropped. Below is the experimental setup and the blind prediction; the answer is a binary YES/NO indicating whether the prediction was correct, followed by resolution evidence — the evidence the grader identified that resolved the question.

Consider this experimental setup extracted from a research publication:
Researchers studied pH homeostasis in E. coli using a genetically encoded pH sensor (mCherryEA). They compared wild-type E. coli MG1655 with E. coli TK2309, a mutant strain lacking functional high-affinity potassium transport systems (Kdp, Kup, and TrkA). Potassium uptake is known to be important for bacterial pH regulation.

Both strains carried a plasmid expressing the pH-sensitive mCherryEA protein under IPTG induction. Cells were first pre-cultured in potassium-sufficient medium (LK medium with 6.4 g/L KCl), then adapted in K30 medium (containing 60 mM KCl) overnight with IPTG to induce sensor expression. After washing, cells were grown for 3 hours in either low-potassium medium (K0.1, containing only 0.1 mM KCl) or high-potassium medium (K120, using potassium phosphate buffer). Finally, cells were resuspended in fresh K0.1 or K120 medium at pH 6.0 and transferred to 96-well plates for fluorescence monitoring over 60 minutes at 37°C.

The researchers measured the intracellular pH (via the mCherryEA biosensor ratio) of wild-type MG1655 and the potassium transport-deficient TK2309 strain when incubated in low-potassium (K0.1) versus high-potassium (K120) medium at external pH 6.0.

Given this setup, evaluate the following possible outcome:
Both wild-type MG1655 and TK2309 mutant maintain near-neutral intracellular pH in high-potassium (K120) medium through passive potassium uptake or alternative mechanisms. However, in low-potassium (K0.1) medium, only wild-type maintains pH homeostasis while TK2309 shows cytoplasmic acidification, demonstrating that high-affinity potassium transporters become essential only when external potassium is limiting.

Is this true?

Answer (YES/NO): YES